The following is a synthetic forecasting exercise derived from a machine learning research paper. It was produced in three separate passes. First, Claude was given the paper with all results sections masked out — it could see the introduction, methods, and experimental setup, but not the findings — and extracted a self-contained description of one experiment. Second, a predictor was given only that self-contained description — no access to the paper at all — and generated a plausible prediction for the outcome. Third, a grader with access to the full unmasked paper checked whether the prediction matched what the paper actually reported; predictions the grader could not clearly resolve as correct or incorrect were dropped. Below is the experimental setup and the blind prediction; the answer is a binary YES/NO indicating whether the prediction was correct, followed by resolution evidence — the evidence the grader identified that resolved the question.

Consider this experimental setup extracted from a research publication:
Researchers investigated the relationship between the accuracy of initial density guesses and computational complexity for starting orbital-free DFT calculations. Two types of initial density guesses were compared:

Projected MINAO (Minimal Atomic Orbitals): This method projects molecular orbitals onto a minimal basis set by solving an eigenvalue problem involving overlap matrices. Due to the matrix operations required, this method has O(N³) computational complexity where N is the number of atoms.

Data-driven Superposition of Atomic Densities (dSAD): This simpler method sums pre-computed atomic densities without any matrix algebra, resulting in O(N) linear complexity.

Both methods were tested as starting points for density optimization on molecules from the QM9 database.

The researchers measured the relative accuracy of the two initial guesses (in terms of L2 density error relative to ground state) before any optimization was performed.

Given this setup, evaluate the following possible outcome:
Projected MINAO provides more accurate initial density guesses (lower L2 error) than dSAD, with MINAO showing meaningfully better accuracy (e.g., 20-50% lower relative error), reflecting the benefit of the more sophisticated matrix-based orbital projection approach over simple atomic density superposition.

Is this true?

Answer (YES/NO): NO